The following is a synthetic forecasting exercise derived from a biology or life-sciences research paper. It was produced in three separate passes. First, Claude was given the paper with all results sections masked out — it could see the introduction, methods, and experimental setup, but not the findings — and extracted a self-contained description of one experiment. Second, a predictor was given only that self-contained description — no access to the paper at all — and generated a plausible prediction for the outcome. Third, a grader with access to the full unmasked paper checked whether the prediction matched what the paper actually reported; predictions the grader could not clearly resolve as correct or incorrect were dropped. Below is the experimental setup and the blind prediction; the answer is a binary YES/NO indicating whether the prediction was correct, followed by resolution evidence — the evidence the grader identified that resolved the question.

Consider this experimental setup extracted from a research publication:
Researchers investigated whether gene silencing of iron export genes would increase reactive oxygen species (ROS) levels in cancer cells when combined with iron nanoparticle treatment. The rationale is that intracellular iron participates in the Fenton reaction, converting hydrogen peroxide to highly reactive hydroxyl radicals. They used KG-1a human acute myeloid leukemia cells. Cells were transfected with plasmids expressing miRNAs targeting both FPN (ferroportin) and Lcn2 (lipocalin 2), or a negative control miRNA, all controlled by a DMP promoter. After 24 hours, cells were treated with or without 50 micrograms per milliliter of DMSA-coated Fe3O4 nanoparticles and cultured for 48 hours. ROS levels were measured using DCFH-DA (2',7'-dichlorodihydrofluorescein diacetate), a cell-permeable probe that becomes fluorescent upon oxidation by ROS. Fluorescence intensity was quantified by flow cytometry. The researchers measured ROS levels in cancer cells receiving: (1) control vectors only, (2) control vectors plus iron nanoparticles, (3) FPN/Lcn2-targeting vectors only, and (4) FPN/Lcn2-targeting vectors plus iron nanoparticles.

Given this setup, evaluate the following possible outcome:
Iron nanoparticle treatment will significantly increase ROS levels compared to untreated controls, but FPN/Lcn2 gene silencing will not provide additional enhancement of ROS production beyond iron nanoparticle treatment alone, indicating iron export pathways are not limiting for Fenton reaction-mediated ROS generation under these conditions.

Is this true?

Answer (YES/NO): NO